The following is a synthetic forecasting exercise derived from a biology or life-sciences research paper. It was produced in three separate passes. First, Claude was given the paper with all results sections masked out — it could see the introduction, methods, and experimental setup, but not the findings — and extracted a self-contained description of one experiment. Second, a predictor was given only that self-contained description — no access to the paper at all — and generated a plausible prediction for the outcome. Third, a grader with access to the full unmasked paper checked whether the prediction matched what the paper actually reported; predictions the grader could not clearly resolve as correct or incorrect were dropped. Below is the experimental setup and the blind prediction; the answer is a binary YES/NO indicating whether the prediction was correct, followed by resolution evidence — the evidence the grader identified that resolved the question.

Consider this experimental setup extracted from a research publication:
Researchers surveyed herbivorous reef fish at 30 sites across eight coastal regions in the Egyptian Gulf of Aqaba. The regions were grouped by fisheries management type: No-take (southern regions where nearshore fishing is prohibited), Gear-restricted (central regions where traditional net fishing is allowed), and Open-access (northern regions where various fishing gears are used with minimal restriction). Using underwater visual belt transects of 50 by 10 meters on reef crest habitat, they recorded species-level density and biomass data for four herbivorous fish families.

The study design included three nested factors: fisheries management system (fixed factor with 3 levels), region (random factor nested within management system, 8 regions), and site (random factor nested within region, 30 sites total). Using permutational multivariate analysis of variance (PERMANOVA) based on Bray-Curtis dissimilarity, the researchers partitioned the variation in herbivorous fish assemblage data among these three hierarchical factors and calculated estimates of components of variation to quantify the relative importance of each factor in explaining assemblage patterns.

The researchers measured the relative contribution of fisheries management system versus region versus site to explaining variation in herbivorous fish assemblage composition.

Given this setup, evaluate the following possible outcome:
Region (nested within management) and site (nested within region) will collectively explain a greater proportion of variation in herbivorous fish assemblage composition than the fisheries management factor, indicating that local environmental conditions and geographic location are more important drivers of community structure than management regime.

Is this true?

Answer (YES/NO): YES